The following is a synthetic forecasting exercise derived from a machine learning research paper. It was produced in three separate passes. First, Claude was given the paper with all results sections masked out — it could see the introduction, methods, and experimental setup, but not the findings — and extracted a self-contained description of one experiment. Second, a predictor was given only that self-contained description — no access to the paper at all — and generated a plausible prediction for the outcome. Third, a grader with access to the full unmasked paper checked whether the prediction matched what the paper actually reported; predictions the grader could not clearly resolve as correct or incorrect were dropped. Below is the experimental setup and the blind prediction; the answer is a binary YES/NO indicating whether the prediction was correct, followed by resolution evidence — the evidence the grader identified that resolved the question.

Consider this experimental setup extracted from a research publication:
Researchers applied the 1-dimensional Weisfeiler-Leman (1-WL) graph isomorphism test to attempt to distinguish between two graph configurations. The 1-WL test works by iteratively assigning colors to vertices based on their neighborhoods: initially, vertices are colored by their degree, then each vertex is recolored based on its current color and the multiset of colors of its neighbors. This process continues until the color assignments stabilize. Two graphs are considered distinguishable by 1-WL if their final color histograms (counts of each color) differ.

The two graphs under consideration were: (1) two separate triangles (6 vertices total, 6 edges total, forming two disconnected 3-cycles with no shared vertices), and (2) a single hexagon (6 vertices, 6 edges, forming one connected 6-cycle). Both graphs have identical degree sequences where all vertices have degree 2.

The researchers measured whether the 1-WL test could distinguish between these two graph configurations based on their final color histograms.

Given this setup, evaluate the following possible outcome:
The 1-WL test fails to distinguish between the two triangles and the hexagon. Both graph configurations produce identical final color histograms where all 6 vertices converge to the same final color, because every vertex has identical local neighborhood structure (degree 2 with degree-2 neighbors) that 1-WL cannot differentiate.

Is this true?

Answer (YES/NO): YES